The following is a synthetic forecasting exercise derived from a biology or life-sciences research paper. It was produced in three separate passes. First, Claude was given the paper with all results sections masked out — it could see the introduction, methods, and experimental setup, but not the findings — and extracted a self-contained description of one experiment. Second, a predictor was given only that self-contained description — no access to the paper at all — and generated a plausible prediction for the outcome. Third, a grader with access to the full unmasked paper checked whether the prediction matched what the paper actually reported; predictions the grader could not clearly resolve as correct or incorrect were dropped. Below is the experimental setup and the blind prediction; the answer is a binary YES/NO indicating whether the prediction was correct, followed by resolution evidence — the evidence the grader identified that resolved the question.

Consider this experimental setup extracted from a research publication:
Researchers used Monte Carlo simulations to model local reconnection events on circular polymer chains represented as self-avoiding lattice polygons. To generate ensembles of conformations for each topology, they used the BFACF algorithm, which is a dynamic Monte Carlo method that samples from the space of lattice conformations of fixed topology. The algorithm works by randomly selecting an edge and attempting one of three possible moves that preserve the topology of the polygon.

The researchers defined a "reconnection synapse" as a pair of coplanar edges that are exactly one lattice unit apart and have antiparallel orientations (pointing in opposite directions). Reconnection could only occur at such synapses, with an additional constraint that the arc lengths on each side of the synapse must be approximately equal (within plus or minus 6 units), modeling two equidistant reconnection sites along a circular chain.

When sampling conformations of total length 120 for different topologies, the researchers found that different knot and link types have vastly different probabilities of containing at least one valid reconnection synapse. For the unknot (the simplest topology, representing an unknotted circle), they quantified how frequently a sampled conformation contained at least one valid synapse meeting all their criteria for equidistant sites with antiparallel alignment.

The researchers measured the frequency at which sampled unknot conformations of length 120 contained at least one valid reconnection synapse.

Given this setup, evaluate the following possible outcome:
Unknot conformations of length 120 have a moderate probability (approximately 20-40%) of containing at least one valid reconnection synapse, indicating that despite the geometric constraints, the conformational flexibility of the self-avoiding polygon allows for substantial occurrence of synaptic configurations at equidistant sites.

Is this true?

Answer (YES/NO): NO